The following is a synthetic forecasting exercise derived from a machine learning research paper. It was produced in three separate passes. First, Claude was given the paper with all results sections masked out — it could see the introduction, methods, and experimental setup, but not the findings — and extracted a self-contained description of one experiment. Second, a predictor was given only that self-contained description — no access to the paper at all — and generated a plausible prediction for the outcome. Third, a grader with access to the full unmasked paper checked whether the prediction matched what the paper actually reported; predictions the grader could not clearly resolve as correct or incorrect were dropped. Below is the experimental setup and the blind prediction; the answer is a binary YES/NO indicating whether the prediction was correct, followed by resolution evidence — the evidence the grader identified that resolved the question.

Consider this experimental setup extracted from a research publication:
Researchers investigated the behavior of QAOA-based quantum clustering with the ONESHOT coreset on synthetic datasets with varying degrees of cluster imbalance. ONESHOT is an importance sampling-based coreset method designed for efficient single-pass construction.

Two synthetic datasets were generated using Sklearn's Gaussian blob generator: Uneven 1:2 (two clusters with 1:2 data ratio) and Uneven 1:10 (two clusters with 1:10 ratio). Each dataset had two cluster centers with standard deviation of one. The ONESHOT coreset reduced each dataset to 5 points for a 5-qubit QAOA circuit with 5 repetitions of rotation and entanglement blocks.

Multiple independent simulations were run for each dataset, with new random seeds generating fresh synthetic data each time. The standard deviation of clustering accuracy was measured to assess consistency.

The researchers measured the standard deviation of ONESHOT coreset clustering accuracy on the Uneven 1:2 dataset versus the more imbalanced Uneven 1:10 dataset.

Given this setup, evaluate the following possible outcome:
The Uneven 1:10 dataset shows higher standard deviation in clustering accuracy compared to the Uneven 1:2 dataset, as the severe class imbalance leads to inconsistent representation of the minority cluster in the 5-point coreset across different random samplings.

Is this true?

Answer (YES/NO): YES